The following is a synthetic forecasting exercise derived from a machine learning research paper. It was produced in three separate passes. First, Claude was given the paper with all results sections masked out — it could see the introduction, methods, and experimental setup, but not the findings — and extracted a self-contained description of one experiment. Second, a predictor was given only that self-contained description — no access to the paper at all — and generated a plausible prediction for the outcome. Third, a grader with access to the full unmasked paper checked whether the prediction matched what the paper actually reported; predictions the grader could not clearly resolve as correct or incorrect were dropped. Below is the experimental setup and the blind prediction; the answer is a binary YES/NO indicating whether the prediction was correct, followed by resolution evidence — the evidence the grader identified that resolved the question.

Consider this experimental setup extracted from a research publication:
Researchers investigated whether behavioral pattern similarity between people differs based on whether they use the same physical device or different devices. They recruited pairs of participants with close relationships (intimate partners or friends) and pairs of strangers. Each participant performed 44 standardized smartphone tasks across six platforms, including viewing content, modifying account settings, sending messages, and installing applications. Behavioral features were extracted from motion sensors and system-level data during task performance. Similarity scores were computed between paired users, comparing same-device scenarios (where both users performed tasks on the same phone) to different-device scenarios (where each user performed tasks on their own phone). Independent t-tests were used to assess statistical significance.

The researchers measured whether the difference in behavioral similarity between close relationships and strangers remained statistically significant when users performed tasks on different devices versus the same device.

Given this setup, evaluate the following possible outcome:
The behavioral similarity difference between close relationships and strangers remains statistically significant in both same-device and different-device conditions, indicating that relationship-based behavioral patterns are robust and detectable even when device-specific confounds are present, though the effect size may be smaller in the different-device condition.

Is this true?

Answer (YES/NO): NO